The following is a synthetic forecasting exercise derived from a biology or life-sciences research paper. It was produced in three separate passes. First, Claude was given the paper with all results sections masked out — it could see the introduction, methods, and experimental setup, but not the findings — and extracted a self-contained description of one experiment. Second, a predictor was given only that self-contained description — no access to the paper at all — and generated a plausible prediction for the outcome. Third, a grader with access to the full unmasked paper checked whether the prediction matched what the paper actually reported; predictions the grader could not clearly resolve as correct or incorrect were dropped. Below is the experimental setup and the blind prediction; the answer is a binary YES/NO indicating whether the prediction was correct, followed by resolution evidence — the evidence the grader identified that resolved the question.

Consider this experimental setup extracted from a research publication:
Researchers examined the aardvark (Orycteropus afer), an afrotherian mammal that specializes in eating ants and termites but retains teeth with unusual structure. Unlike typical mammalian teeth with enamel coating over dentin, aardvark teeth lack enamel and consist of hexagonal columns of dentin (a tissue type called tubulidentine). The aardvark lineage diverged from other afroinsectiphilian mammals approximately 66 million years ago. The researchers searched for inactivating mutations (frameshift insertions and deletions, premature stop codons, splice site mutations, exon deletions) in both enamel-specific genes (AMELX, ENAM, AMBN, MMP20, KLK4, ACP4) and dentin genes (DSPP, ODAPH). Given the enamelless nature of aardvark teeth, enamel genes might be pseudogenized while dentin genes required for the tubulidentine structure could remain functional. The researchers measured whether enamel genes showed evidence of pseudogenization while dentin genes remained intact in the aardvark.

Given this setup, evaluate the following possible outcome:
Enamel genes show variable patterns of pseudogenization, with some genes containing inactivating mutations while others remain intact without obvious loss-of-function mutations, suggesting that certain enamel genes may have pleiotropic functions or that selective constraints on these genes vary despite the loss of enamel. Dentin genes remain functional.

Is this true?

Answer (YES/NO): NO